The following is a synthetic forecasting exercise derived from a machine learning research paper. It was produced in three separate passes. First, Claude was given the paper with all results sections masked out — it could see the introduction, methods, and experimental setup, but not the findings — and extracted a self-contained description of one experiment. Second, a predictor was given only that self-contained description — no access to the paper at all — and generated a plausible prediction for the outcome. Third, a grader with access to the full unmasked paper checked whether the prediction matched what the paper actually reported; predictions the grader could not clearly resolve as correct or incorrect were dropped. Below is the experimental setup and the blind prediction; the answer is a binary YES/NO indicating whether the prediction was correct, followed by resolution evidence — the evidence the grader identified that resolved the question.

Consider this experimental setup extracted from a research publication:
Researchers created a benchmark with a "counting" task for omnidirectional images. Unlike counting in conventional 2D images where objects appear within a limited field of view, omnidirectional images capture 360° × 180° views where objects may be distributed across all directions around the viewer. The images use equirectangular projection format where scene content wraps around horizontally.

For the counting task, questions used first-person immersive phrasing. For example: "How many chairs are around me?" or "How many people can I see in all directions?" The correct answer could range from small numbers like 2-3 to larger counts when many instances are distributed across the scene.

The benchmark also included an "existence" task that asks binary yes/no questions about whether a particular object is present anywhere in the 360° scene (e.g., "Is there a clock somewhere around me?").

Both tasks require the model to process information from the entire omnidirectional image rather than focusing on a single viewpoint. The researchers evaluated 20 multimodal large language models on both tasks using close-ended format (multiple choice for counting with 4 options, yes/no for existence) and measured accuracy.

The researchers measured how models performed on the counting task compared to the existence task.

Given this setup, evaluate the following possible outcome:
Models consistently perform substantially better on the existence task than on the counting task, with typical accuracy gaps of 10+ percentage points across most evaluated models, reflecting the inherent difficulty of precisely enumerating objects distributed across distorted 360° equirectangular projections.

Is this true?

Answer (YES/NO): YES